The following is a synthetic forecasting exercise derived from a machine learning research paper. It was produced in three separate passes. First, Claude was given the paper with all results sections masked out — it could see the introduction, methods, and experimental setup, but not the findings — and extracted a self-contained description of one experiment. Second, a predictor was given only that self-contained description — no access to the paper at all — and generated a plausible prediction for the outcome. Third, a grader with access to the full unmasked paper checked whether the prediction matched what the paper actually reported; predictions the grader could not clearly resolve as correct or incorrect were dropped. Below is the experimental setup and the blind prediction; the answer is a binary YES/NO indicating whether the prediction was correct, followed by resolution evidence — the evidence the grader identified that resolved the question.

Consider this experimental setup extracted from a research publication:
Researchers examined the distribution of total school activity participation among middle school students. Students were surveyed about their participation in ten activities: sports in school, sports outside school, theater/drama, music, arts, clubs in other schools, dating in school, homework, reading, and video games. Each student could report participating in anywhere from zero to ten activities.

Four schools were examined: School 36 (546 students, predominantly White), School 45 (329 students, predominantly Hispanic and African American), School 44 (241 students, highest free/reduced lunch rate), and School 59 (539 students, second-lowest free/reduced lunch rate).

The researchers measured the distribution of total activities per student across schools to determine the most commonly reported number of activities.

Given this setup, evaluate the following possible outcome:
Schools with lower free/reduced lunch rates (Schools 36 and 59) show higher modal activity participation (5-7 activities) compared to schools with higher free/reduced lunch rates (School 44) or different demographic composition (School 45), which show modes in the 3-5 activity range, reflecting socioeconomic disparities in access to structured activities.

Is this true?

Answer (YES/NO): NO